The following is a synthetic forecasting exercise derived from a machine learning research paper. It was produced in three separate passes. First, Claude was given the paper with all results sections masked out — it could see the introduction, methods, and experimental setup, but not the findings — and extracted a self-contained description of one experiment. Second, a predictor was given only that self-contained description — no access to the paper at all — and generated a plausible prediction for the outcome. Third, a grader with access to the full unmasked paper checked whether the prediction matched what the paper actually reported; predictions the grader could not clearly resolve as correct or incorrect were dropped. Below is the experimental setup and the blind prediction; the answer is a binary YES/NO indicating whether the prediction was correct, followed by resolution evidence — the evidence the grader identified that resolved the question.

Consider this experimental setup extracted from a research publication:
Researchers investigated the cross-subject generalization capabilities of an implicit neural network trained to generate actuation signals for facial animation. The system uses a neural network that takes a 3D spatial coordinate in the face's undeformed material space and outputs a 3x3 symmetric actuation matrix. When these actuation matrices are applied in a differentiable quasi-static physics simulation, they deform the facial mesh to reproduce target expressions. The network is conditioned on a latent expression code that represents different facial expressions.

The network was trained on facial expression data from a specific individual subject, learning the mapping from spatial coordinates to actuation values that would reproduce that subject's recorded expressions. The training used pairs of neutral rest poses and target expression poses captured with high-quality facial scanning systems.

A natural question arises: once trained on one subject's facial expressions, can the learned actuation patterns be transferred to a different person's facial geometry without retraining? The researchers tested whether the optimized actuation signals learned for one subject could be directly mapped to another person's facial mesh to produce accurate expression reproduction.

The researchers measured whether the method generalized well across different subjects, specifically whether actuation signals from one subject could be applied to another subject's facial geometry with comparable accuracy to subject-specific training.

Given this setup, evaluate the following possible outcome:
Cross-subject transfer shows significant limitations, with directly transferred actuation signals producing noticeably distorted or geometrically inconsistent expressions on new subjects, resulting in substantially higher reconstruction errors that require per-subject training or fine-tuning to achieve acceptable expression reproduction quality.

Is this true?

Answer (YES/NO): YES